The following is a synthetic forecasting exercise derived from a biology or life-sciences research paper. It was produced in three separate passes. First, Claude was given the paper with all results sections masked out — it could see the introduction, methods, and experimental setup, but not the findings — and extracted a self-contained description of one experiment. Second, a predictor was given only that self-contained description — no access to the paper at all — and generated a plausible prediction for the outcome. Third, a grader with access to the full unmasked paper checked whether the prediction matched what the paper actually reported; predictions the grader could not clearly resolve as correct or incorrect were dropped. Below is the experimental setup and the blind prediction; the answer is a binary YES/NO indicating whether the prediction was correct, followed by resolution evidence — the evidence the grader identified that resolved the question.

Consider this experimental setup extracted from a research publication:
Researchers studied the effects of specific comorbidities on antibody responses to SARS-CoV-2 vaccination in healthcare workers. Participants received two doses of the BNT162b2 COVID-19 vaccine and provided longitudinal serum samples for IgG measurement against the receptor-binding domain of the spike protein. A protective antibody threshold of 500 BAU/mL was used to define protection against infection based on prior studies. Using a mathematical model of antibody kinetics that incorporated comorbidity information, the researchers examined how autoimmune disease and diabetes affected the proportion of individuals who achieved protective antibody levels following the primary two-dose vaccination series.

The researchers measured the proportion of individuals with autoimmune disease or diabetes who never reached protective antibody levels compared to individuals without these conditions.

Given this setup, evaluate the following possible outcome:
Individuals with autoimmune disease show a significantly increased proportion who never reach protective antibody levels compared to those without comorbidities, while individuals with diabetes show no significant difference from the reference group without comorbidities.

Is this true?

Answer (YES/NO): NO